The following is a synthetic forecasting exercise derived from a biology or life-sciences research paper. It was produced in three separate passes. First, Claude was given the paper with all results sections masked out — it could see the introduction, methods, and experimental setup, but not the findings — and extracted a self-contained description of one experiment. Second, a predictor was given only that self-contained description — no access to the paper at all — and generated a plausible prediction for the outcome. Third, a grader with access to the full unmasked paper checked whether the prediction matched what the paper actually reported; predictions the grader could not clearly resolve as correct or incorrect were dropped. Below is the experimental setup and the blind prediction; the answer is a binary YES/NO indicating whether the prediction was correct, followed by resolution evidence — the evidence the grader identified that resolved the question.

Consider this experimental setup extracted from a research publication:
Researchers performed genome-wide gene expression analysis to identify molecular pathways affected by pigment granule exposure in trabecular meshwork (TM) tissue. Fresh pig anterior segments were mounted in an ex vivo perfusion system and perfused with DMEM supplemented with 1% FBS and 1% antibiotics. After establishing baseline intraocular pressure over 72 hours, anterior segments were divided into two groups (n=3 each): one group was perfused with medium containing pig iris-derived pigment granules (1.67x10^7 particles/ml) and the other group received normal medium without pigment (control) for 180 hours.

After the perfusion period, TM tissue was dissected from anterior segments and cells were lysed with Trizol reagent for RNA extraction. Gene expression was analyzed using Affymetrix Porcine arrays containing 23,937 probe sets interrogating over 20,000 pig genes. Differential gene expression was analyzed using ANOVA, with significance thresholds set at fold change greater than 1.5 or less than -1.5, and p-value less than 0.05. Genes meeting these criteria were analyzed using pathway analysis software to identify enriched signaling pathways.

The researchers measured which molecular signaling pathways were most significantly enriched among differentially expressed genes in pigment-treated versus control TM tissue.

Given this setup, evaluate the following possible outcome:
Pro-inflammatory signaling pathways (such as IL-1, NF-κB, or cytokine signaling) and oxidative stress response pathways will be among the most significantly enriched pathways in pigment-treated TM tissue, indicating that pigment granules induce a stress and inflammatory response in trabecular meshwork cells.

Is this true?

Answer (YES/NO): NO